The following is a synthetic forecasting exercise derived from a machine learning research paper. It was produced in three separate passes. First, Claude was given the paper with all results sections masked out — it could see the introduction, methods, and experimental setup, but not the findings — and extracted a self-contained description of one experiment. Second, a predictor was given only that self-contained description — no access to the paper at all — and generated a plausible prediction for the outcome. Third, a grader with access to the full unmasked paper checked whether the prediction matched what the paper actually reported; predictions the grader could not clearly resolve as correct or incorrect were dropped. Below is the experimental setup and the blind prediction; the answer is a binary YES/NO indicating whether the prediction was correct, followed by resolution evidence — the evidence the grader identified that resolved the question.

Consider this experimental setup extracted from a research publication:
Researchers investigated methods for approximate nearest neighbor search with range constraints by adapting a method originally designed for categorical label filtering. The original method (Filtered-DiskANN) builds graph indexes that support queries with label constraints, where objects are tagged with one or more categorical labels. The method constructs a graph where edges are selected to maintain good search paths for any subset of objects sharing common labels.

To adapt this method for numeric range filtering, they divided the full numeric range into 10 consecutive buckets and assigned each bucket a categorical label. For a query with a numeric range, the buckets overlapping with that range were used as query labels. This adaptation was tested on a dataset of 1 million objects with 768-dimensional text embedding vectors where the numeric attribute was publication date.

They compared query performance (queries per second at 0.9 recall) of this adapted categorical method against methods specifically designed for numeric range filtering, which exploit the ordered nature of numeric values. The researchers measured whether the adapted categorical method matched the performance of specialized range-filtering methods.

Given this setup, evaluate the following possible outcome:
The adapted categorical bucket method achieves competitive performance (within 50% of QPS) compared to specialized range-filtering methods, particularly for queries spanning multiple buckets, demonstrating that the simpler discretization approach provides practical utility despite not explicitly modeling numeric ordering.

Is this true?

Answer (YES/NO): NO